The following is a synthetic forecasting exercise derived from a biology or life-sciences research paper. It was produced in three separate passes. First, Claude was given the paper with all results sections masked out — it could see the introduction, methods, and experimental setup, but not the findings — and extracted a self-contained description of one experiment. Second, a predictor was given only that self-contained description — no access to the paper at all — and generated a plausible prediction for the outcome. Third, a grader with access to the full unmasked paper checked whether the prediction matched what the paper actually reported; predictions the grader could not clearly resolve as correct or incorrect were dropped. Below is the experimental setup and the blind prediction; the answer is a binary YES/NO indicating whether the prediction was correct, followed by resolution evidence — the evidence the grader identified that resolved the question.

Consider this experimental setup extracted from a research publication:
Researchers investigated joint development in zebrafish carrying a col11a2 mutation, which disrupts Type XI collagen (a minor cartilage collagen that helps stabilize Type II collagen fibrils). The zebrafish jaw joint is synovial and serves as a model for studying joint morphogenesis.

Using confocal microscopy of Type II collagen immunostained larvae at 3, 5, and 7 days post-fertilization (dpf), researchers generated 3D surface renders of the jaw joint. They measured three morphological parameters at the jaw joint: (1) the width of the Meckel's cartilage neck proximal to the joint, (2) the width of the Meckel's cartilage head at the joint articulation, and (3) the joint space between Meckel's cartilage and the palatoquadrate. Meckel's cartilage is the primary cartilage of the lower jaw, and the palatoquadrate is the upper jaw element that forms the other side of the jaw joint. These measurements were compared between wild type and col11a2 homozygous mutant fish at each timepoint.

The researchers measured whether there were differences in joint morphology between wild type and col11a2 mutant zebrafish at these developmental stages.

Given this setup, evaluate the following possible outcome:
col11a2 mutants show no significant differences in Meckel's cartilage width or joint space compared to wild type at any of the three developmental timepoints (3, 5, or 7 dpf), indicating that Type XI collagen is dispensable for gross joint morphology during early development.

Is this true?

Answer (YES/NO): NO